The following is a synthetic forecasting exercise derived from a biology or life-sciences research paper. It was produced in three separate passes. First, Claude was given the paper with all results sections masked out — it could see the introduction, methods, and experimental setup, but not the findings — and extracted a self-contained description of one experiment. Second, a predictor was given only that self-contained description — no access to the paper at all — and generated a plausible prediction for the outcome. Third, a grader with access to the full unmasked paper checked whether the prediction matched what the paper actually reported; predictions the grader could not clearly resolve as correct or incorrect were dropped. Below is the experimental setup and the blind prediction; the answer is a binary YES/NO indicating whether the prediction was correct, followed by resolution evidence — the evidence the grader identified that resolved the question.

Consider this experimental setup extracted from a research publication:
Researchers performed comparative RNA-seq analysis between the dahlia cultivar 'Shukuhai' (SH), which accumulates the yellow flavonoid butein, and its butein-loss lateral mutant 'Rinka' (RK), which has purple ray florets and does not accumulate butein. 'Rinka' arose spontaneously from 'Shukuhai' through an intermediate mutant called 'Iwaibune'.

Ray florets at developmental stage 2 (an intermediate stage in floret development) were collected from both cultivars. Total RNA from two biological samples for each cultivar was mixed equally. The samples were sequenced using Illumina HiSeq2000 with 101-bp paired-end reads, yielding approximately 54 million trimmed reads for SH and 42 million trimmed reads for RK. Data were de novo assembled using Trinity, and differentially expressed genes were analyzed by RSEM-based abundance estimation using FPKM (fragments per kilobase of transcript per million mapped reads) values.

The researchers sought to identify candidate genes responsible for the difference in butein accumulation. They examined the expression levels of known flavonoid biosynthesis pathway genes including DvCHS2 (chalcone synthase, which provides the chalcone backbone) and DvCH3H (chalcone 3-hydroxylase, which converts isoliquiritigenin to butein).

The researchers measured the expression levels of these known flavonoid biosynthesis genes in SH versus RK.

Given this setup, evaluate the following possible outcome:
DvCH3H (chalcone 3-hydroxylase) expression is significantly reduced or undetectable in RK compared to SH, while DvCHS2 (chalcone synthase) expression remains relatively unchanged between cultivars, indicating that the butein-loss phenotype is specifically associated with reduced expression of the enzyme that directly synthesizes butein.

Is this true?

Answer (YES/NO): NO